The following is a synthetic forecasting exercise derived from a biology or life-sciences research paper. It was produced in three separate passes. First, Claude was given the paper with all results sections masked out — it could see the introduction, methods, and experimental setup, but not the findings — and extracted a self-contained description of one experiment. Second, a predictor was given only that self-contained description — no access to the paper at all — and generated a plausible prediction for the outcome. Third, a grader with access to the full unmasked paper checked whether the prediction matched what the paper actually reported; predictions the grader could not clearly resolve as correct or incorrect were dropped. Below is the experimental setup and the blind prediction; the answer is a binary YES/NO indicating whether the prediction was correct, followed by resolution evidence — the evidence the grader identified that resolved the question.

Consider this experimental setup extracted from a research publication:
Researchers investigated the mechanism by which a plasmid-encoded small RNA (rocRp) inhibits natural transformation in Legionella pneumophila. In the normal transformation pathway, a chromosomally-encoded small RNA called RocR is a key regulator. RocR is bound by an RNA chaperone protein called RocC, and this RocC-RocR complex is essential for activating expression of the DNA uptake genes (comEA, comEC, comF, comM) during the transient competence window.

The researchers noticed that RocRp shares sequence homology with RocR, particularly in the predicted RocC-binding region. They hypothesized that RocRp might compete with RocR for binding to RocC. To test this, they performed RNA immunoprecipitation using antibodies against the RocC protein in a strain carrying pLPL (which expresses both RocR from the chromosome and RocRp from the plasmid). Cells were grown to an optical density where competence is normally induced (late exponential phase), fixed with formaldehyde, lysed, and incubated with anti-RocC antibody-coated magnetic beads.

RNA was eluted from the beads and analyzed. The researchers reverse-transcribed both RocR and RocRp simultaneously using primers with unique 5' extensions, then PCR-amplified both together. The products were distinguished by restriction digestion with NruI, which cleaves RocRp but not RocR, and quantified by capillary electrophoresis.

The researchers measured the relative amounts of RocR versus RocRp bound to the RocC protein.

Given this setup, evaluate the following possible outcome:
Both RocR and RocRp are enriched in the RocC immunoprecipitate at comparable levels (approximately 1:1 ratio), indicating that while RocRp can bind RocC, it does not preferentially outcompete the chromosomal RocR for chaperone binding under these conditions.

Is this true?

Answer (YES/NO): NO